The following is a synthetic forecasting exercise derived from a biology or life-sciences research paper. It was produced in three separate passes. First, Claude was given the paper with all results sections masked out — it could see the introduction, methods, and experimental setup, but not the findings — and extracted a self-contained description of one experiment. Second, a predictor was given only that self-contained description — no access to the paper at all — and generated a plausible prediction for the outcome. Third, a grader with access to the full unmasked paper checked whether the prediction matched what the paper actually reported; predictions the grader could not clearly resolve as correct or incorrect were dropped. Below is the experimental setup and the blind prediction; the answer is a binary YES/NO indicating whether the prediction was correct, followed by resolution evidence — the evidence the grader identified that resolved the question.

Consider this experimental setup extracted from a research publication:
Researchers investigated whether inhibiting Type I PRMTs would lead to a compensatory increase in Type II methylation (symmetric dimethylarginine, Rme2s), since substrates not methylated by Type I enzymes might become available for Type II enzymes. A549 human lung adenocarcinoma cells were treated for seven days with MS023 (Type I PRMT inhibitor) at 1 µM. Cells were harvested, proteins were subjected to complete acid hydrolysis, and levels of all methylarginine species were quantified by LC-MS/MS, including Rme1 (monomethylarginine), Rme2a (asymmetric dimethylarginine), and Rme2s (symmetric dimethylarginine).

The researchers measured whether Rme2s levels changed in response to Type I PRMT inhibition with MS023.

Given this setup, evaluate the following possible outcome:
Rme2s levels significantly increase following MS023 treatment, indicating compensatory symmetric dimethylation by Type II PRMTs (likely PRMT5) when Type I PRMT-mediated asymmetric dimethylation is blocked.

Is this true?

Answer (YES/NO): YES